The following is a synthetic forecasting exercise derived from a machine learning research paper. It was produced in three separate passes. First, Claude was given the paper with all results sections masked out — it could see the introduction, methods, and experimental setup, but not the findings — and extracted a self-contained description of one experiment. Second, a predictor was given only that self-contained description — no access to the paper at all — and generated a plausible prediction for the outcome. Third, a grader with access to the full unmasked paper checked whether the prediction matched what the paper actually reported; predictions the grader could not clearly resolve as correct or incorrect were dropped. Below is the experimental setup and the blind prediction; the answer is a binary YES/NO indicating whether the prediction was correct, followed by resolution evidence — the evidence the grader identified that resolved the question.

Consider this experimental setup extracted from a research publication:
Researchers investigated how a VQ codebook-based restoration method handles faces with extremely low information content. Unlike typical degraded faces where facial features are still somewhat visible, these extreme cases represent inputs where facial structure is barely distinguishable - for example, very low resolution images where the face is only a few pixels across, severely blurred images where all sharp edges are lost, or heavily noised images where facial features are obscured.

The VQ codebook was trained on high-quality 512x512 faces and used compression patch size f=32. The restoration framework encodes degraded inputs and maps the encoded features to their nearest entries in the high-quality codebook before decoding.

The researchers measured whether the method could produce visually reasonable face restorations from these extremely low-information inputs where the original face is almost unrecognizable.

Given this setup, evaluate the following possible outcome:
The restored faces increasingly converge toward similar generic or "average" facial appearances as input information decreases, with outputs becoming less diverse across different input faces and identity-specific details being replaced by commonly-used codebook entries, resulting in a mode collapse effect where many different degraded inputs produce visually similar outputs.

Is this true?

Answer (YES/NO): NO